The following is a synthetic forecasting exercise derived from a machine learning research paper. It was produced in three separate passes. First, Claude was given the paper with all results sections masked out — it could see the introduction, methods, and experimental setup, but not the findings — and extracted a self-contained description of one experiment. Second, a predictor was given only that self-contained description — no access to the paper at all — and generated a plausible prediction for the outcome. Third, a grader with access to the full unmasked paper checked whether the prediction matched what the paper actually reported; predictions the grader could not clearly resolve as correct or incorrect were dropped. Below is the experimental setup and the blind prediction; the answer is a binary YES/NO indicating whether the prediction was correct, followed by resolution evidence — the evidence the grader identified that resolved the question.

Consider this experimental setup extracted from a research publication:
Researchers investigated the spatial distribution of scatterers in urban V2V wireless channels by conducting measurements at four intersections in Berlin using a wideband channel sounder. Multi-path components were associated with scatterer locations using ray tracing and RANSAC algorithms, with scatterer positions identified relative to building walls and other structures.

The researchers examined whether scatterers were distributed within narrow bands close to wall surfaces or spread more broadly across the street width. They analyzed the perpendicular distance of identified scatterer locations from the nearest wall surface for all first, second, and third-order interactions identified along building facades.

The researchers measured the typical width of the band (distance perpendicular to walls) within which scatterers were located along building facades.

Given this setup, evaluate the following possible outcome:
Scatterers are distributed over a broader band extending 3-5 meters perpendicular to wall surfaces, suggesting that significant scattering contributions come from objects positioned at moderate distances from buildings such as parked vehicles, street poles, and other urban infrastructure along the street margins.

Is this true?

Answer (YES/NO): NO